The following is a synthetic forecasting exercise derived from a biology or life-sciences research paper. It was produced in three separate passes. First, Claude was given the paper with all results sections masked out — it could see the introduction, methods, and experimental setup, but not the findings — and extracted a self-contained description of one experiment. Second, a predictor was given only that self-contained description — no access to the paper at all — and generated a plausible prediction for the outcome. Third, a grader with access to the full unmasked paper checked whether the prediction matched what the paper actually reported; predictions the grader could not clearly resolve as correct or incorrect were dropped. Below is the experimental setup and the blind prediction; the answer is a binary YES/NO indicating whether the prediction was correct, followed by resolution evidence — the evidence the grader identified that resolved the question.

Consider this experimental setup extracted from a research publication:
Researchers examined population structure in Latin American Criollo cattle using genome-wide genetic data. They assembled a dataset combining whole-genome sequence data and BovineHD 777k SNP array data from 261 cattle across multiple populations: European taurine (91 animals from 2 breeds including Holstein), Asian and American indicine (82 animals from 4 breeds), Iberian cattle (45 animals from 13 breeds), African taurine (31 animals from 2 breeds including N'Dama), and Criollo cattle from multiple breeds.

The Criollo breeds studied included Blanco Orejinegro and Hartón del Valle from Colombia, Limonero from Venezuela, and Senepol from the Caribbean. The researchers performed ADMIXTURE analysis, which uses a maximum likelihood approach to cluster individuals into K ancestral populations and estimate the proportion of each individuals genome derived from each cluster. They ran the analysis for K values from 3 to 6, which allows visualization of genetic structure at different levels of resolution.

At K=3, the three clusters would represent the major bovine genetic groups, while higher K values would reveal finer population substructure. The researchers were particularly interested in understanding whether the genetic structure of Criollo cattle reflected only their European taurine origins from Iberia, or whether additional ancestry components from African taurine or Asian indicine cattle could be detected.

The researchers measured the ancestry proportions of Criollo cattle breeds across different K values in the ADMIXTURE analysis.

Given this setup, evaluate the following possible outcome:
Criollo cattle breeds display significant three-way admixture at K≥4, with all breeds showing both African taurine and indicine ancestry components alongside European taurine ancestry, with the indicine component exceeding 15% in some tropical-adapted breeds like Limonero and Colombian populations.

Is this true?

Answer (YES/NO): NO